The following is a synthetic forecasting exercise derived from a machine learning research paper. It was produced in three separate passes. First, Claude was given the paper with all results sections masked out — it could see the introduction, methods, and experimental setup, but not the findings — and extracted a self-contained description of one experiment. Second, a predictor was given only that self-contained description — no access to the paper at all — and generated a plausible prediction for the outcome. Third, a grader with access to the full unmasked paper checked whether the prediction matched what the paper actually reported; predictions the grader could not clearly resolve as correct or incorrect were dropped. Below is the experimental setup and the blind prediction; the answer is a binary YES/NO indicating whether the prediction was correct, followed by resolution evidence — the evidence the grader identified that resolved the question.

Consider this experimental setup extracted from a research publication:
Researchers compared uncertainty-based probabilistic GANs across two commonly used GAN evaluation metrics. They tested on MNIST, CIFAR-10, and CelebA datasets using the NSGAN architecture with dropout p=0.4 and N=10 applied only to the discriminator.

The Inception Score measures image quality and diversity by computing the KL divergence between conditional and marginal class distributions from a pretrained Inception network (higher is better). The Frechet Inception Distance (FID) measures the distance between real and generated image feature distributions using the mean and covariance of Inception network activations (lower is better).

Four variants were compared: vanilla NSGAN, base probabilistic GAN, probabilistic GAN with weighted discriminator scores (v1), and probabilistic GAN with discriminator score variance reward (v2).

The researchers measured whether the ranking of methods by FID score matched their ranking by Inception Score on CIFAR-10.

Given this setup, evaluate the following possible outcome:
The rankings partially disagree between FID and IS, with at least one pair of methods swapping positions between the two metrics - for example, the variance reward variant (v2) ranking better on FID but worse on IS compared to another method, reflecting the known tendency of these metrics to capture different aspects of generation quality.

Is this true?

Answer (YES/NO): NO